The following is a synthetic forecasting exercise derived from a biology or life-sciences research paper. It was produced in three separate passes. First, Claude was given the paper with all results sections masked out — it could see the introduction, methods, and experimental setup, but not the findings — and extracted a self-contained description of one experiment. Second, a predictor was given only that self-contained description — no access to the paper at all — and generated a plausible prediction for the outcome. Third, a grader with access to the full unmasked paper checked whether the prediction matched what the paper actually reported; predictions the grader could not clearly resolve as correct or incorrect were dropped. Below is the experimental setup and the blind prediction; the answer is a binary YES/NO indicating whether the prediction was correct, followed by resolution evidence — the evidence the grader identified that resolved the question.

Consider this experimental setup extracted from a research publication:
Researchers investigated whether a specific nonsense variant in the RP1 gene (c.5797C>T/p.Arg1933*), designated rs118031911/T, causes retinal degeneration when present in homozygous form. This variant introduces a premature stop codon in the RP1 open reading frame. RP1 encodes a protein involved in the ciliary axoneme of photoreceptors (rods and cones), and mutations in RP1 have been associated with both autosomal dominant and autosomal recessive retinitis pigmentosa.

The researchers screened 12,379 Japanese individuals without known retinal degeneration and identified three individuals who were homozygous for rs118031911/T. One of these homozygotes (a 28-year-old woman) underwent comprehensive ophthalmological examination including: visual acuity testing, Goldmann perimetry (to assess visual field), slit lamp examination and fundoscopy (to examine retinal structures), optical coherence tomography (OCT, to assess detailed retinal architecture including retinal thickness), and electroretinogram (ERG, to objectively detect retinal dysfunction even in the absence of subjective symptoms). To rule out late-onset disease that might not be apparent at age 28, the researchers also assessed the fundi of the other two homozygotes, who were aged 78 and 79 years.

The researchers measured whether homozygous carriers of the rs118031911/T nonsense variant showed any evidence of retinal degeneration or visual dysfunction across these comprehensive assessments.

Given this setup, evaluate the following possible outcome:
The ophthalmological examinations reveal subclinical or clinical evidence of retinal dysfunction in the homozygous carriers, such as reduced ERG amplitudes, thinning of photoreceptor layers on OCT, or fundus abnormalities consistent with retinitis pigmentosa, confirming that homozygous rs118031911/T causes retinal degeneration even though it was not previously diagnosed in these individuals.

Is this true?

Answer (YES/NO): NO